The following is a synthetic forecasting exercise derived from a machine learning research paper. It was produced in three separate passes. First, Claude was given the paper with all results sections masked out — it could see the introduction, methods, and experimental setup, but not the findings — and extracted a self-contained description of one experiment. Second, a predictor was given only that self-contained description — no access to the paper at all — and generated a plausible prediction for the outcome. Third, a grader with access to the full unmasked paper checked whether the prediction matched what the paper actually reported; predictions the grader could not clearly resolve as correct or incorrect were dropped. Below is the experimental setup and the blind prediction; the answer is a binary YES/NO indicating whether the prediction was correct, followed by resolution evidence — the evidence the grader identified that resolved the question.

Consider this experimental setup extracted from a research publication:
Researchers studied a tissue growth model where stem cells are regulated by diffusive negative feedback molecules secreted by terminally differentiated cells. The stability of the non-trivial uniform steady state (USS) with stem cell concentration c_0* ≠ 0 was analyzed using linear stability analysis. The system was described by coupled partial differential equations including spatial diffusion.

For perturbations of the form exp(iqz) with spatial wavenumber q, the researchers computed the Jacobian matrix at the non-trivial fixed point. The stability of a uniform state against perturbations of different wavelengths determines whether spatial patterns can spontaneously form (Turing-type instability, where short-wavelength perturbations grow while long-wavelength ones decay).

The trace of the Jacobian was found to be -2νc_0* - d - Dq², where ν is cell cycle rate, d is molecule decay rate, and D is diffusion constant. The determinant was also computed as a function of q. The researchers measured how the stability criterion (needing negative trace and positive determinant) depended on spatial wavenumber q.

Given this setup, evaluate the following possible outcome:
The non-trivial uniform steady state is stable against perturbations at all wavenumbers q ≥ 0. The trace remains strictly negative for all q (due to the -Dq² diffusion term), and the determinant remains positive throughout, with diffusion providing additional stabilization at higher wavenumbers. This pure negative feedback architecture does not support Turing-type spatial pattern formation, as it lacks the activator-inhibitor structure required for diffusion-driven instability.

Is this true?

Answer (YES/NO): YES